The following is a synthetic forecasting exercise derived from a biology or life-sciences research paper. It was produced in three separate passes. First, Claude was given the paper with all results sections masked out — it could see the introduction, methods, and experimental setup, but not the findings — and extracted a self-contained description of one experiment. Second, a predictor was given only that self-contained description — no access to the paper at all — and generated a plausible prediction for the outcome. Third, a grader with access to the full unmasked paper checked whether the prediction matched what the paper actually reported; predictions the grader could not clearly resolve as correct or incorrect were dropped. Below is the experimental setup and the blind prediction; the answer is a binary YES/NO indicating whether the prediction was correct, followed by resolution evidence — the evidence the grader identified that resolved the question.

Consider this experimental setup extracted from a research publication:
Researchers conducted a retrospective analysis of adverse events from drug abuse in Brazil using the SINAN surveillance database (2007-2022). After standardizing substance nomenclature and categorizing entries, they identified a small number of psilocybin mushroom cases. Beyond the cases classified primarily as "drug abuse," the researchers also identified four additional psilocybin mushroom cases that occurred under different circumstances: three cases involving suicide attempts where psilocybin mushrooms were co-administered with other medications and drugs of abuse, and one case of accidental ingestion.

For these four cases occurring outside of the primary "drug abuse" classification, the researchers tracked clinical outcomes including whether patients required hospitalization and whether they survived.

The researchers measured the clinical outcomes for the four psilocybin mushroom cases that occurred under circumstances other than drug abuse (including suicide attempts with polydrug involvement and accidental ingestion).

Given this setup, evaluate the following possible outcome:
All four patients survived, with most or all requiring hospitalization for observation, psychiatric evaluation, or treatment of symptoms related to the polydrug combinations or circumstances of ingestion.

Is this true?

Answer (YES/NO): YES